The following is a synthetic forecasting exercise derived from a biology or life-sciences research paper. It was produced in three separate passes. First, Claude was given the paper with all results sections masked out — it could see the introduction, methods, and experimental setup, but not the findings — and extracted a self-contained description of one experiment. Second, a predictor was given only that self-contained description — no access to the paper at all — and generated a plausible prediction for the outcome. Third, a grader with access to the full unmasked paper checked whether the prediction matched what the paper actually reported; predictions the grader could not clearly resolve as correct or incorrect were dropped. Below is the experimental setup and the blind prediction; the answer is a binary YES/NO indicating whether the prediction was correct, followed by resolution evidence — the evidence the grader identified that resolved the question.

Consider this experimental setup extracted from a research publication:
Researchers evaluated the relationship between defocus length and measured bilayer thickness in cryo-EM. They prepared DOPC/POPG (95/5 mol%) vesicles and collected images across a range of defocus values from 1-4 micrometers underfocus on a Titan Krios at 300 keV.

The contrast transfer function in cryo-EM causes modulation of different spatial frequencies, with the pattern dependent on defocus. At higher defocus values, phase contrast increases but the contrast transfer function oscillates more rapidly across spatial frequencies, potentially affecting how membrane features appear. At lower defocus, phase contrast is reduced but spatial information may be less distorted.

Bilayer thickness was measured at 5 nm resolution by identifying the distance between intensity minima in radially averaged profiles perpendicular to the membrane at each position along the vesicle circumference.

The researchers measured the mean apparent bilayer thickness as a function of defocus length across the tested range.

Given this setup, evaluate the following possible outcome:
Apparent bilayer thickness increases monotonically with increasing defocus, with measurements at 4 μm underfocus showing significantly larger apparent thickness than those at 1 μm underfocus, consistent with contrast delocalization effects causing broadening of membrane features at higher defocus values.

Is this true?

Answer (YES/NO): NO